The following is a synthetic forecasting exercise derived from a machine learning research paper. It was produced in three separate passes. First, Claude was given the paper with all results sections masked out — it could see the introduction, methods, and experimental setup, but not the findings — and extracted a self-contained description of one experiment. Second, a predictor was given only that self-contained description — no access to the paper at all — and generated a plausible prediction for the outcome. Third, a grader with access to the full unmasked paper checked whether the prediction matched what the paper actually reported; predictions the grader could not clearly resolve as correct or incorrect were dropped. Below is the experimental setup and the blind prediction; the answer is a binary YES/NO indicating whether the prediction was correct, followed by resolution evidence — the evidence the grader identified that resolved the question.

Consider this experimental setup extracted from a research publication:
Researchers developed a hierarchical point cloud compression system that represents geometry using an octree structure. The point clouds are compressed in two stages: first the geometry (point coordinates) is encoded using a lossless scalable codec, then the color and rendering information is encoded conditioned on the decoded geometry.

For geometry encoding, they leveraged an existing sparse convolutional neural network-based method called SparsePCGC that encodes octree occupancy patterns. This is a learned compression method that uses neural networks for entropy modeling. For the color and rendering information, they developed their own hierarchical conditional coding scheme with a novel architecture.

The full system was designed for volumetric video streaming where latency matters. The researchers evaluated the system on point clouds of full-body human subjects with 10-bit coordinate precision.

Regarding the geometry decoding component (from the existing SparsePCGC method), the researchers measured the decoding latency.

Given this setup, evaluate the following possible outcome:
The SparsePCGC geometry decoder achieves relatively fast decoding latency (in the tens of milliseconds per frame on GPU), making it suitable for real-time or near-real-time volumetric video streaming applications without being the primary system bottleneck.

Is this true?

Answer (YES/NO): NO